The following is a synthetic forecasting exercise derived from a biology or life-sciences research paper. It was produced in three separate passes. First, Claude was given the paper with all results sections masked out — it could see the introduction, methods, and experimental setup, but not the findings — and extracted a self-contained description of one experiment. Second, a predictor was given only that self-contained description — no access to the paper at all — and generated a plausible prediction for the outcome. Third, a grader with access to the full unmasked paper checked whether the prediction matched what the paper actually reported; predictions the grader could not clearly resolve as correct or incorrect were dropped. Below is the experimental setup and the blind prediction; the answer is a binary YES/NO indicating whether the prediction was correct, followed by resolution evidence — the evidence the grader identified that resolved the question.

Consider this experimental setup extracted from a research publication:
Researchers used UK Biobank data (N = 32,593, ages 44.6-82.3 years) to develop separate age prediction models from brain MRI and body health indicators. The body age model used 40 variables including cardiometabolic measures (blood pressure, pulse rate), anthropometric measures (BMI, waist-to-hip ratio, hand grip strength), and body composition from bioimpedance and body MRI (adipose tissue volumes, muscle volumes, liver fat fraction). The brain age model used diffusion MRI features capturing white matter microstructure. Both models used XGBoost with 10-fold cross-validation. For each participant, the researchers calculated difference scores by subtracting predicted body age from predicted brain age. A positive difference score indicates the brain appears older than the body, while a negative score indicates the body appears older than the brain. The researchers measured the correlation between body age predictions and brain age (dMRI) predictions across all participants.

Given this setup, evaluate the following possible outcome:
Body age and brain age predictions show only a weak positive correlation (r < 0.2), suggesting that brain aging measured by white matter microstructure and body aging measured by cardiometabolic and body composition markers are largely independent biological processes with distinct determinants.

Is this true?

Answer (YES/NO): NO